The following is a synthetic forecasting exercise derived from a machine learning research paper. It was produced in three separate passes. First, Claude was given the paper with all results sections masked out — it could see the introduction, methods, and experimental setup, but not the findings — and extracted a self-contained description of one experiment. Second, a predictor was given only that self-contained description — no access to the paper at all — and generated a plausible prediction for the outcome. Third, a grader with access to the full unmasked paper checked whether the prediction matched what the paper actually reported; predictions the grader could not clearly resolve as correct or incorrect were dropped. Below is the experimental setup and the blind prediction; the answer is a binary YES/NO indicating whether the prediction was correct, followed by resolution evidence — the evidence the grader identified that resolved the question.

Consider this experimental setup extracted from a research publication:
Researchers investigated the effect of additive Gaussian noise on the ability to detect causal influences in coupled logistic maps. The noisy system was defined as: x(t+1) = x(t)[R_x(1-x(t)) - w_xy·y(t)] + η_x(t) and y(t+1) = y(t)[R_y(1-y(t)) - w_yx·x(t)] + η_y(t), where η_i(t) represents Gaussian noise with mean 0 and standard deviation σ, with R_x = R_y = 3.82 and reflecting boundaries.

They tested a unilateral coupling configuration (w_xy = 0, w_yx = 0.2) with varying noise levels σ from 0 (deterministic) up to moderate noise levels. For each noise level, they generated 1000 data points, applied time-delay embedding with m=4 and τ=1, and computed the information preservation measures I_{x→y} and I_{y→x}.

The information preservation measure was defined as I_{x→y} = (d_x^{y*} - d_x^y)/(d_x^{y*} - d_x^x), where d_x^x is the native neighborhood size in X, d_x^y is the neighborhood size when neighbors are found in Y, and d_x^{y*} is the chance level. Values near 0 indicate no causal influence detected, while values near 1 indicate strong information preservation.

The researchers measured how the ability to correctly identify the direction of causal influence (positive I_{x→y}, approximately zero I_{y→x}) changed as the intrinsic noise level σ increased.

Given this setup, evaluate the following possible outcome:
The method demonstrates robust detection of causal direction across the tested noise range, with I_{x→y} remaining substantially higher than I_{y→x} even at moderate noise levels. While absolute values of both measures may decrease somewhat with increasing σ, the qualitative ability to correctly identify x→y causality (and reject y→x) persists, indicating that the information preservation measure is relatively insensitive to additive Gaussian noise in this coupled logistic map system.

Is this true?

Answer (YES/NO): YES